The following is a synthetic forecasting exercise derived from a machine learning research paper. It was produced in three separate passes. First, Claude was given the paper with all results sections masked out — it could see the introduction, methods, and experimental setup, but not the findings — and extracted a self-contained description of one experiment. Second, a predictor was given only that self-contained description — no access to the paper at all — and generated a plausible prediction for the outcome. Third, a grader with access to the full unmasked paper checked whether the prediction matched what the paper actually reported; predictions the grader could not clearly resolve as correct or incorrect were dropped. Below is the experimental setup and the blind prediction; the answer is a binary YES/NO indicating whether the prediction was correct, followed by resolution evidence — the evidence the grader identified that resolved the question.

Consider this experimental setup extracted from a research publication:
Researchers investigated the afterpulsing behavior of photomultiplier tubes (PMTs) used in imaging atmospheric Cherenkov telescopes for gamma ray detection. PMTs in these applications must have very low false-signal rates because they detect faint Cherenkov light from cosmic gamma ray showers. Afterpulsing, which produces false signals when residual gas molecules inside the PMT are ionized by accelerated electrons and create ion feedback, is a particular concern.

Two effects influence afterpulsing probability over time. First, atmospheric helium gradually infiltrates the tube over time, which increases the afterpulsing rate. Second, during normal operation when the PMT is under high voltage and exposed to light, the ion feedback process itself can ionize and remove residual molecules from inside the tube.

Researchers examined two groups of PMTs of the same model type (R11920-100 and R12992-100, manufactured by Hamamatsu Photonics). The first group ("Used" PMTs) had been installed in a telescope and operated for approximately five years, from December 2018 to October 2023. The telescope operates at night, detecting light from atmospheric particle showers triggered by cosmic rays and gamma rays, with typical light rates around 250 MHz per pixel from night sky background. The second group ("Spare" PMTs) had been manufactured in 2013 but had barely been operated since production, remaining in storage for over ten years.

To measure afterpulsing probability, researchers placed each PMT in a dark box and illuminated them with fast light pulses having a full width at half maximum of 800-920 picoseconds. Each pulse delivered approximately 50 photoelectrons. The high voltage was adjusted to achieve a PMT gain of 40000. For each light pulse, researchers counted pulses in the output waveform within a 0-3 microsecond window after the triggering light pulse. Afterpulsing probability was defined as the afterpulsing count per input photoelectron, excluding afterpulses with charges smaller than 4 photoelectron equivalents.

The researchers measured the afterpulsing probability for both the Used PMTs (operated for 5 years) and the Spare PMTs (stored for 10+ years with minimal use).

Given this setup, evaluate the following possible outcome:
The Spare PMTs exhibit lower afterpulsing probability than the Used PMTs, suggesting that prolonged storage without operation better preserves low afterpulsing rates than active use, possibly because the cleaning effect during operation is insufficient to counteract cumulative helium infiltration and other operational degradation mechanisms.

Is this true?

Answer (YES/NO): NO